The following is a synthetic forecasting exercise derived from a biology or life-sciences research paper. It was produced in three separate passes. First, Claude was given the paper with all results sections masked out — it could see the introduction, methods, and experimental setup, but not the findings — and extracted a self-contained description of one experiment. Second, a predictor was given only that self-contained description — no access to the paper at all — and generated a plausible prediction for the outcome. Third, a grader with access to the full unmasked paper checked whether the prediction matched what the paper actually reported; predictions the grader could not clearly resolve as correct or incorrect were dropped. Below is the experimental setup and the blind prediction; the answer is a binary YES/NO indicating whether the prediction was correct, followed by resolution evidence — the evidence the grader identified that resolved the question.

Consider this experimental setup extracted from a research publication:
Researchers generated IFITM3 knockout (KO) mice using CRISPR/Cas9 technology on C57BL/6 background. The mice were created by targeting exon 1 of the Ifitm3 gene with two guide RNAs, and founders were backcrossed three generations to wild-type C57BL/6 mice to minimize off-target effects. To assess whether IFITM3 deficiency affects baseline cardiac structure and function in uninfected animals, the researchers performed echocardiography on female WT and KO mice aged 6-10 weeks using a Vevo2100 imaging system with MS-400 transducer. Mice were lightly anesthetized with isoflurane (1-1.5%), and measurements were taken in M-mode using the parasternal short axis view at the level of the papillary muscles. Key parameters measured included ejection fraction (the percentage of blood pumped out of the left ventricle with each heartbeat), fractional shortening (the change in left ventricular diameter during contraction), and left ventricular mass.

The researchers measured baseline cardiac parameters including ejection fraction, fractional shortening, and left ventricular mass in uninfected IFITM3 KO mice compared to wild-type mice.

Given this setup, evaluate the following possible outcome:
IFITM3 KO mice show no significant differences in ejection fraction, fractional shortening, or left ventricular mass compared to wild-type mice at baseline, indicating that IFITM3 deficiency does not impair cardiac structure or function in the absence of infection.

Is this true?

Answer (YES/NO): YES